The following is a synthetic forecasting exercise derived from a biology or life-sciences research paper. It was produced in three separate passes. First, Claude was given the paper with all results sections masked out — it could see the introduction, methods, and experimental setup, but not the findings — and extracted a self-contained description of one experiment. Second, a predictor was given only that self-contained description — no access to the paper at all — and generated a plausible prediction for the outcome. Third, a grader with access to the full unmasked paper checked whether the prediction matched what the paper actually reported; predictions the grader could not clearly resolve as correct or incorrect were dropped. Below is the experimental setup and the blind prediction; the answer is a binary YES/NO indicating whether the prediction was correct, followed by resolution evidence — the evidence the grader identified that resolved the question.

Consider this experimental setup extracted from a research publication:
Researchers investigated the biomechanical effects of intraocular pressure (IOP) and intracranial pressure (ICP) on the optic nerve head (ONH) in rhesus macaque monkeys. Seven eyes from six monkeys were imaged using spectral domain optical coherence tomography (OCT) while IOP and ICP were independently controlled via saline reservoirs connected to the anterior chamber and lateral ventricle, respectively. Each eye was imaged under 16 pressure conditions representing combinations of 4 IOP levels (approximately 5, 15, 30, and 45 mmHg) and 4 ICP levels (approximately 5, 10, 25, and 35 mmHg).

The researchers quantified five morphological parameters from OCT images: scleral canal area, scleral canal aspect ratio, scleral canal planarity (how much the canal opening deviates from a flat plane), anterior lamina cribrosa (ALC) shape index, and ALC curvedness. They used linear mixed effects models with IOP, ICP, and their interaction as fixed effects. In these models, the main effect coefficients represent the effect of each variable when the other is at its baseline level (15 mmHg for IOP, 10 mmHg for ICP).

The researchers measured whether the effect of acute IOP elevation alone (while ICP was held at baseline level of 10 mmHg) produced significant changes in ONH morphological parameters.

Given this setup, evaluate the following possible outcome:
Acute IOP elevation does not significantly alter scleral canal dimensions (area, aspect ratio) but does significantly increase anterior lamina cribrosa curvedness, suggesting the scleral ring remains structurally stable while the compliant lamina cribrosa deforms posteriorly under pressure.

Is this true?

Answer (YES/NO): NO